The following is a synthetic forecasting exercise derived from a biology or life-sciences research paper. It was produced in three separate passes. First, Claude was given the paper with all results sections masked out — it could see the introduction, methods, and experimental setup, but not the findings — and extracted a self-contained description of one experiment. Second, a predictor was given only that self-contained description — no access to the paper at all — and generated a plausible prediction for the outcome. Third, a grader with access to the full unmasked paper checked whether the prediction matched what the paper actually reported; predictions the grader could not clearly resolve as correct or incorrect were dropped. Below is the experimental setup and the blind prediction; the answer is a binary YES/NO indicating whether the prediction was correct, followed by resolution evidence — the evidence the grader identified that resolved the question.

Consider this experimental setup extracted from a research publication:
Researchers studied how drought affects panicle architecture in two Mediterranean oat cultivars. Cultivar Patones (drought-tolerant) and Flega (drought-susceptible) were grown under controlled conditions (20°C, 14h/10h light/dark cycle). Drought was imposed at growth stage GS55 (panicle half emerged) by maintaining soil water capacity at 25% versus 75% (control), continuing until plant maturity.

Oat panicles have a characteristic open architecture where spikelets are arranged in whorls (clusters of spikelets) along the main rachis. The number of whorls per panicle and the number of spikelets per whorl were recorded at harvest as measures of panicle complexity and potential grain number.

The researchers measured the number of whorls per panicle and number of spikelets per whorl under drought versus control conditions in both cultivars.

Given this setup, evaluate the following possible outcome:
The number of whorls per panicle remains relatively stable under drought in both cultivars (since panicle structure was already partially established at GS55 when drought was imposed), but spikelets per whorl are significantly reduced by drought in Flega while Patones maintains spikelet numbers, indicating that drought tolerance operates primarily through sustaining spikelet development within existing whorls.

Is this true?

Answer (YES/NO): NO